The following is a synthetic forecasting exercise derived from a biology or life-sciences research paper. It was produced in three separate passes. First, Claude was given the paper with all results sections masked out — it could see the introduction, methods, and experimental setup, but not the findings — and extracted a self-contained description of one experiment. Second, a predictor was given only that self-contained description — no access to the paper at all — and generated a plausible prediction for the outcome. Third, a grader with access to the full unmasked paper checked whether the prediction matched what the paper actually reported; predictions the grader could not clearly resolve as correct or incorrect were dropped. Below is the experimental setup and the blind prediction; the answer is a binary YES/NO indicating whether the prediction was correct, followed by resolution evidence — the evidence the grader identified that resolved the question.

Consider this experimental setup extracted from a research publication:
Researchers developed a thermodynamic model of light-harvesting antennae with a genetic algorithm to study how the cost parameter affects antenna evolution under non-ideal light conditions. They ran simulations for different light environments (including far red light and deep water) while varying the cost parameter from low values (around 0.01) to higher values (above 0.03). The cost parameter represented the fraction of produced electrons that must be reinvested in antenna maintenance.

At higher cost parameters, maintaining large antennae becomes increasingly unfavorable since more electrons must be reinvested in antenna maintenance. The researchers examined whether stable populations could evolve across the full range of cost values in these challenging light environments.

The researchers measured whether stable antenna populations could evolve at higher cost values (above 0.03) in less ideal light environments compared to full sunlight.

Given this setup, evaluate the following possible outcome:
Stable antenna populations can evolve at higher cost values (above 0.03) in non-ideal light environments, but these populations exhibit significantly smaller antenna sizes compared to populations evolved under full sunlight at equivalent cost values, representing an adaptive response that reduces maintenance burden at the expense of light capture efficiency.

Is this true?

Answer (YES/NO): NO